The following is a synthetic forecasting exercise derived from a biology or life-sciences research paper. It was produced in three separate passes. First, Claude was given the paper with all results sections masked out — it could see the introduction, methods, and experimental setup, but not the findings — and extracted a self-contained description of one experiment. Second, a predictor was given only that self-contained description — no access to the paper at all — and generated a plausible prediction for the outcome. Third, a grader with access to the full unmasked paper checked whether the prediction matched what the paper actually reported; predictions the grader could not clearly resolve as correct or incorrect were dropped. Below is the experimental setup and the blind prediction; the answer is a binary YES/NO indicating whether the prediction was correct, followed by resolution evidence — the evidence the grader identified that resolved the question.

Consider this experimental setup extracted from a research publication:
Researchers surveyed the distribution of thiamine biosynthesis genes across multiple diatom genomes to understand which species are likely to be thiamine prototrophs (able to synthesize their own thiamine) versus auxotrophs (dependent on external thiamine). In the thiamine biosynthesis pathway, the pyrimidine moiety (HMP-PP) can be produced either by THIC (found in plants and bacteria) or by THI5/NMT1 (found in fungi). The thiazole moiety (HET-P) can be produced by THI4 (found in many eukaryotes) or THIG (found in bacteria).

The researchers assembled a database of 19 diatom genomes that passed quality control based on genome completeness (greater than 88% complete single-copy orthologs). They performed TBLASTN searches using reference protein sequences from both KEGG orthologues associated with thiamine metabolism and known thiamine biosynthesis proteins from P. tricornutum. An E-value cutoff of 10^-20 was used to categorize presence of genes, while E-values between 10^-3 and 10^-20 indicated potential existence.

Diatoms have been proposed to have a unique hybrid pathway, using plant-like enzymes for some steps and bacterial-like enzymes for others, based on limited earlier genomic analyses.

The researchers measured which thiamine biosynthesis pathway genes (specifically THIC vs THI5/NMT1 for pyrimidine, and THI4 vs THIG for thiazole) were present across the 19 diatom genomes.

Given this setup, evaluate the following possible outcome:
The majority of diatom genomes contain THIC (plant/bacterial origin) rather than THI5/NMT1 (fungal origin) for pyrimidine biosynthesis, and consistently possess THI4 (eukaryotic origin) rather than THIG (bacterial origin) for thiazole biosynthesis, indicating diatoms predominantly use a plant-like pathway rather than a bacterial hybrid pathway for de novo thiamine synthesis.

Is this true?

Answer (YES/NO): NO